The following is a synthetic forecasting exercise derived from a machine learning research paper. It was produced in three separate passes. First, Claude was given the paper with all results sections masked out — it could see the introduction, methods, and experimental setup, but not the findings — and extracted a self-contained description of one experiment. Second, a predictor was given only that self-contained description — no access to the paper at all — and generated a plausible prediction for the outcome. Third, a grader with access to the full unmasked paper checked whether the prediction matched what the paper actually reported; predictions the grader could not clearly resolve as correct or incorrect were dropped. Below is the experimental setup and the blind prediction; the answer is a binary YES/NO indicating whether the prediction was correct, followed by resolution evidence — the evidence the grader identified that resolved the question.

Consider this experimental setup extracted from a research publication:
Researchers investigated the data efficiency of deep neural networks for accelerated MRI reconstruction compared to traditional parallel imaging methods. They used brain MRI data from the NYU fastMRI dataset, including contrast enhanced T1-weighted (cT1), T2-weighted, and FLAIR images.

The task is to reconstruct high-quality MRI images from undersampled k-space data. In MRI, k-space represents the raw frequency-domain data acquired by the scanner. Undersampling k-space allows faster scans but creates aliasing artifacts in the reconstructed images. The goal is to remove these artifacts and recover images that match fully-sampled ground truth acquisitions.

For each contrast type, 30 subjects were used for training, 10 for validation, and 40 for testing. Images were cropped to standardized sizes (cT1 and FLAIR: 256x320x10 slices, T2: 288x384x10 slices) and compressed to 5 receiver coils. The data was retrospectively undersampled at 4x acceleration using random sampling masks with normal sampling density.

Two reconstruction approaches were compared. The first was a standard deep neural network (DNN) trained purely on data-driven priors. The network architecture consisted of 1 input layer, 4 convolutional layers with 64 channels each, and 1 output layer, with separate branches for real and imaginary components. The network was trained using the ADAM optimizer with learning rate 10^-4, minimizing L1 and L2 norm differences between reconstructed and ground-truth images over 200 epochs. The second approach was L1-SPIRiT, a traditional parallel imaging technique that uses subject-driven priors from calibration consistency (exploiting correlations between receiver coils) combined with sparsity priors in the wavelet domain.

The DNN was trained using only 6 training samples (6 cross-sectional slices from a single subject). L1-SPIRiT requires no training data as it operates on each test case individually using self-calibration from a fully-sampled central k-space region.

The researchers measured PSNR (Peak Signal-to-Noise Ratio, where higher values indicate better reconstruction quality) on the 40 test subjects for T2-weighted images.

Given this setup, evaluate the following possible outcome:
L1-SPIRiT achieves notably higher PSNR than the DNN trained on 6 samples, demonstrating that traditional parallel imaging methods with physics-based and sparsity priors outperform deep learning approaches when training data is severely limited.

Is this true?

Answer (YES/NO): YES